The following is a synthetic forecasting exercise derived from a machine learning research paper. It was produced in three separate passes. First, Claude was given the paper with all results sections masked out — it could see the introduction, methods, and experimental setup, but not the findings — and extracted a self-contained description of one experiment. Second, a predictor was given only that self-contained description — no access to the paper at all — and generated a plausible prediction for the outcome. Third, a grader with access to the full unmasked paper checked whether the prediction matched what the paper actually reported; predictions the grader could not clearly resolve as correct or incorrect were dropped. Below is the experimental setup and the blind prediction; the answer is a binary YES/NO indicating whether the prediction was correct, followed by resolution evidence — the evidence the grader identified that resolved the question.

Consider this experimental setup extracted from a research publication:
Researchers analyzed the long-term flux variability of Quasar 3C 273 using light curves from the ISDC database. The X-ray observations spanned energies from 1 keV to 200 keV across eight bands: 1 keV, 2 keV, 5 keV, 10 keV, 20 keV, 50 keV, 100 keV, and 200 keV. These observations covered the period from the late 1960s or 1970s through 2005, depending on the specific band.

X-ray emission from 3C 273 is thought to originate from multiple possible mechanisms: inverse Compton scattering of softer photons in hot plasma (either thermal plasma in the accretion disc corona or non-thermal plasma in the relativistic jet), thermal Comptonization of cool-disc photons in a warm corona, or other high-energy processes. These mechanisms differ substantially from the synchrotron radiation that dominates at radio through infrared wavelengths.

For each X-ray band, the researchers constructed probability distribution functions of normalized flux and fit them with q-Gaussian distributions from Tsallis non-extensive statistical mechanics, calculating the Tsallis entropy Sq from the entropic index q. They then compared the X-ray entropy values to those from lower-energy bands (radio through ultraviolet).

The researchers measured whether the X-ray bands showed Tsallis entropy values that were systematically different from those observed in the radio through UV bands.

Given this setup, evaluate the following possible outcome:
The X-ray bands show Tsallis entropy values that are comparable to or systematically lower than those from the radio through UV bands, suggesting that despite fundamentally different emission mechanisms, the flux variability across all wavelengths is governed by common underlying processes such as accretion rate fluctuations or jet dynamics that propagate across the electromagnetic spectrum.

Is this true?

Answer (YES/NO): NO